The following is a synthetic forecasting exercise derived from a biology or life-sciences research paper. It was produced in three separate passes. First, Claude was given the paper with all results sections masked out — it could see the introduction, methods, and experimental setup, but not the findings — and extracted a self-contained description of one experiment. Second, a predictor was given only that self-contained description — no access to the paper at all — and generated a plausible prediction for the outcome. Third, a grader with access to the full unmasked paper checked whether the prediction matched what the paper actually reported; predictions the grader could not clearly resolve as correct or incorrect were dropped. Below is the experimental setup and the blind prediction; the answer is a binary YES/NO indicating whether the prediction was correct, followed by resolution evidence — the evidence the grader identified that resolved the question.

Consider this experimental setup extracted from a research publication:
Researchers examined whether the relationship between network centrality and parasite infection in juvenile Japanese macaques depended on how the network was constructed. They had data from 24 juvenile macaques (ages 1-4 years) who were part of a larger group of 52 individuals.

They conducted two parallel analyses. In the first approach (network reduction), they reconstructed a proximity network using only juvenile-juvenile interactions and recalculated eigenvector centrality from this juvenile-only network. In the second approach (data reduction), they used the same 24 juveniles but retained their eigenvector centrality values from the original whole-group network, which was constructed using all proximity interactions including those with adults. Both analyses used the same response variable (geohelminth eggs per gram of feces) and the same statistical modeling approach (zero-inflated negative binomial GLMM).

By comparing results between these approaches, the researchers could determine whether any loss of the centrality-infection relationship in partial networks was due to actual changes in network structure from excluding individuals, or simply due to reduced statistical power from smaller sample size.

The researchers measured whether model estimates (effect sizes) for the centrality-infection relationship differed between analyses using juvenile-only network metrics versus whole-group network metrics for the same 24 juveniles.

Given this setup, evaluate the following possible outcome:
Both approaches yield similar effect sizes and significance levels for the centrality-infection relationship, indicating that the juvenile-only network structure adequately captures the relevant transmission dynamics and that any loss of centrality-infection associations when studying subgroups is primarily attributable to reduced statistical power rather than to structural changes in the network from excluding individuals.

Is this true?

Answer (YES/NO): NO